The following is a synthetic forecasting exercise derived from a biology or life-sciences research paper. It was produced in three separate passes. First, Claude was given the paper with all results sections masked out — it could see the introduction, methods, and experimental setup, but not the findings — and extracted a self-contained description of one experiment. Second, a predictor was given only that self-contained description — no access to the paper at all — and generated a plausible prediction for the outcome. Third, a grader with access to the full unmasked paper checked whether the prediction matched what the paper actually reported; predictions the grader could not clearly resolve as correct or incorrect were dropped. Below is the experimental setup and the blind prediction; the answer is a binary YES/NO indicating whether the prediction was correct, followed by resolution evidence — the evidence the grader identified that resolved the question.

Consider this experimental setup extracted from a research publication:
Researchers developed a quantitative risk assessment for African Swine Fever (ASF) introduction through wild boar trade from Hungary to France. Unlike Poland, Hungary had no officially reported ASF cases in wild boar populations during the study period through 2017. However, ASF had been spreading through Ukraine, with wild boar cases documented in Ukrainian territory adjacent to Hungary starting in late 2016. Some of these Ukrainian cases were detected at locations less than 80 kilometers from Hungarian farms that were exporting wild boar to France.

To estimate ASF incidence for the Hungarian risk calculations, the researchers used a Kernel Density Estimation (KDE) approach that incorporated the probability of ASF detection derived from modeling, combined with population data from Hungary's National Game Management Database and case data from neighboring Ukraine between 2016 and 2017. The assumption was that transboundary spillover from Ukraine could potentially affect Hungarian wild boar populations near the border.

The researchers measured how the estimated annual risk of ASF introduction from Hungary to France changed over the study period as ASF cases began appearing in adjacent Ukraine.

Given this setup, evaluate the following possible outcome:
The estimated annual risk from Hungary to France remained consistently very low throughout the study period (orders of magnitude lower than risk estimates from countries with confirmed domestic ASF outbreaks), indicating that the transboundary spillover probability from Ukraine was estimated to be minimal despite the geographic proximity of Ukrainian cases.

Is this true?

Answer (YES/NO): NO